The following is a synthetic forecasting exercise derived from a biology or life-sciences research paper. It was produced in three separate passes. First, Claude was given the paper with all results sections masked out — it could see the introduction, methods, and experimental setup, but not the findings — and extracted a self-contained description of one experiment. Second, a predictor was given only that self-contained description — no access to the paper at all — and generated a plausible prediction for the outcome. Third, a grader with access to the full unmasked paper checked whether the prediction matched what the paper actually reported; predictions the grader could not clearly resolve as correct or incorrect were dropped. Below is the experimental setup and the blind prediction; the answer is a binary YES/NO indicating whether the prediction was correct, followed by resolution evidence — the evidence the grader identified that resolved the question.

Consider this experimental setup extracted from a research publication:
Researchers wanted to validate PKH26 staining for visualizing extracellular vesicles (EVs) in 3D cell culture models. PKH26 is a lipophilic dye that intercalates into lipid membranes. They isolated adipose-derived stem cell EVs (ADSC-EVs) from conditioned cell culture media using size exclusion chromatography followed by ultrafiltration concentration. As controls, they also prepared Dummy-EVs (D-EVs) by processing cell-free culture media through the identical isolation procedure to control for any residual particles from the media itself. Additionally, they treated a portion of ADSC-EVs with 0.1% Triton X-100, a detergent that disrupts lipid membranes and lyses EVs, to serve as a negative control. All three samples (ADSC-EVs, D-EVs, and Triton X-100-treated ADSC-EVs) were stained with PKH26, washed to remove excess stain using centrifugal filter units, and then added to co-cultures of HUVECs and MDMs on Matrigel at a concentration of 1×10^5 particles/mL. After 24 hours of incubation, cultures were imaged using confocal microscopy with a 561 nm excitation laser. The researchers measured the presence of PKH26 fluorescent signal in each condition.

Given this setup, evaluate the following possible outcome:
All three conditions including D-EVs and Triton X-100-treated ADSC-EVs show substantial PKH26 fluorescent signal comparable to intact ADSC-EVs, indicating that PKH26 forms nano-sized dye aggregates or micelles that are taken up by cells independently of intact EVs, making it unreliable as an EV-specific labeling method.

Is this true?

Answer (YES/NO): NO